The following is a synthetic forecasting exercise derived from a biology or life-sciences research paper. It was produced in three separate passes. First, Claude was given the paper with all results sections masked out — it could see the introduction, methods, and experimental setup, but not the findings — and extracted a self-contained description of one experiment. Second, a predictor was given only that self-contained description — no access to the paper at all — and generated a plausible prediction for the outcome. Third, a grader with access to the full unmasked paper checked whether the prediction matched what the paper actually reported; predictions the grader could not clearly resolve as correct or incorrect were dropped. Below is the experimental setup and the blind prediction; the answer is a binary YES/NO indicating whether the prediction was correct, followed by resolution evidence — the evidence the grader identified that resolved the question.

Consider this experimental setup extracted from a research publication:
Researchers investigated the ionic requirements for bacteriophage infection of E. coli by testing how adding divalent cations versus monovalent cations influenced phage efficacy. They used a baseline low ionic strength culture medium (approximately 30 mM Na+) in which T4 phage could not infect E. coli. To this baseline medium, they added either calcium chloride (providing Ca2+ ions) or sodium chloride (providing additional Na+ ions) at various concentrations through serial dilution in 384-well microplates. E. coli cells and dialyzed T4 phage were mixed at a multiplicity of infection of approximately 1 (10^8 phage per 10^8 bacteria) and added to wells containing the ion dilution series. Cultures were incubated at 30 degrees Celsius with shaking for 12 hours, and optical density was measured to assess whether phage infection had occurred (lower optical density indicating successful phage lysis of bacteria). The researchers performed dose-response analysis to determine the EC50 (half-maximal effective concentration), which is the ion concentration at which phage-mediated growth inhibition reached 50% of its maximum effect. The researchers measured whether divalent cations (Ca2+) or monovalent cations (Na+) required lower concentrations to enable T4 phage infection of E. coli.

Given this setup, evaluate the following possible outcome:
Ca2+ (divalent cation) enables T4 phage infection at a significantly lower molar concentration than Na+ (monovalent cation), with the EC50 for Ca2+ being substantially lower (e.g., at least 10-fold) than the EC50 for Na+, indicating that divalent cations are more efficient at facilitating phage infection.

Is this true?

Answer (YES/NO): YES